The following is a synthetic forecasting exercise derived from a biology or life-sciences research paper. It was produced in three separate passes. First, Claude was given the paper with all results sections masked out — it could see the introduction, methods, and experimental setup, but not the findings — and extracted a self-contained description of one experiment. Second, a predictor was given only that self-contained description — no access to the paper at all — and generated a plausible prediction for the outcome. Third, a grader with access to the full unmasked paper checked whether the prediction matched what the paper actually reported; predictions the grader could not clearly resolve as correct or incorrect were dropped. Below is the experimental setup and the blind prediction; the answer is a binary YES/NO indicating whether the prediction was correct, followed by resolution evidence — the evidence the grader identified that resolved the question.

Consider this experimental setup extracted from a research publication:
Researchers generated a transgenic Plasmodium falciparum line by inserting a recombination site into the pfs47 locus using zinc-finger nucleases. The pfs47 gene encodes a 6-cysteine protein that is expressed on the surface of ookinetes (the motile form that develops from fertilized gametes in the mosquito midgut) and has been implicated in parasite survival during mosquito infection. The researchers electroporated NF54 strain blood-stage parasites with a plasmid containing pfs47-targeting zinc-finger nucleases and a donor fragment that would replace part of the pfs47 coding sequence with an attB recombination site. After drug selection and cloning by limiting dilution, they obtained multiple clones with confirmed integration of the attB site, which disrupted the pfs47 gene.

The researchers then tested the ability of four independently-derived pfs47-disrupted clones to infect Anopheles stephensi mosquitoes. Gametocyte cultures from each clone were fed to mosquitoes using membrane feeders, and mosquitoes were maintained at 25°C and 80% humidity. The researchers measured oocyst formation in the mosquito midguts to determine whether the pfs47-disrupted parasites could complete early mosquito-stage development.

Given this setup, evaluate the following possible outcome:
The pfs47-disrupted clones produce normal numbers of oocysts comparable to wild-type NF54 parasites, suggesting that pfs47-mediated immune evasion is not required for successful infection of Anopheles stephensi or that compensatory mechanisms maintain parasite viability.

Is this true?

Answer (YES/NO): YES